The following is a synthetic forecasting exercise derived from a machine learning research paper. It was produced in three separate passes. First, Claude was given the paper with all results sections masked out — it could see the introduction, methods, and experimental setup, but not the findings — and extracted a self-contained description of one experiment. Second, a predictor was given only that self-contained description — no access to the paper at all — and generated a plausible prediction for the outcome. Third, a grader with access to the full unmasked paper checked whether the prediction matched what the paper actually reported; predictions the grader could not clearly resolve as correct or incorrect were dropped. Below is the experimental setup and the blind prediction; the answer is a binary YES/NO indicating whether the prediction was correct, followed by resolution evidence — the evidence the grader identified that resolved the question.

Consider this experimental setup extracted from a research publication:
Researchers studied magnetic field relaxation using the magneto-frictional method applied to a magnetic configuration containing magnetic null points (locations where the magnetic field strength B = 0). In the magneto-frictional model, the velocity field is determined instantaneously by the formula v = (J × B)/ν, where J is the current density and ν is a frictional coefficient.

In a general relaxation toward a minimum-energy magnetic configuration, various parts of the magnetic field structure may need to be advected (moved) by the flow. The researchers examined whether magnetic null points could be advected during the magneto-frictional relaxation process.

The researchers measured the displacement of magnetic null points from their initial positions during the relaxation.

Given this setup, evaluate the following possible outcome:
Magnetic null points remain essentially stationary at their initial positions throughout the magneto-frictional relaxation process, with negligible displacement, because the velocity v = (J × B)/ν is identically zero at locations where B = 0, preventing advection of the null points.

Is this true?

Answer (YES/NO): YES